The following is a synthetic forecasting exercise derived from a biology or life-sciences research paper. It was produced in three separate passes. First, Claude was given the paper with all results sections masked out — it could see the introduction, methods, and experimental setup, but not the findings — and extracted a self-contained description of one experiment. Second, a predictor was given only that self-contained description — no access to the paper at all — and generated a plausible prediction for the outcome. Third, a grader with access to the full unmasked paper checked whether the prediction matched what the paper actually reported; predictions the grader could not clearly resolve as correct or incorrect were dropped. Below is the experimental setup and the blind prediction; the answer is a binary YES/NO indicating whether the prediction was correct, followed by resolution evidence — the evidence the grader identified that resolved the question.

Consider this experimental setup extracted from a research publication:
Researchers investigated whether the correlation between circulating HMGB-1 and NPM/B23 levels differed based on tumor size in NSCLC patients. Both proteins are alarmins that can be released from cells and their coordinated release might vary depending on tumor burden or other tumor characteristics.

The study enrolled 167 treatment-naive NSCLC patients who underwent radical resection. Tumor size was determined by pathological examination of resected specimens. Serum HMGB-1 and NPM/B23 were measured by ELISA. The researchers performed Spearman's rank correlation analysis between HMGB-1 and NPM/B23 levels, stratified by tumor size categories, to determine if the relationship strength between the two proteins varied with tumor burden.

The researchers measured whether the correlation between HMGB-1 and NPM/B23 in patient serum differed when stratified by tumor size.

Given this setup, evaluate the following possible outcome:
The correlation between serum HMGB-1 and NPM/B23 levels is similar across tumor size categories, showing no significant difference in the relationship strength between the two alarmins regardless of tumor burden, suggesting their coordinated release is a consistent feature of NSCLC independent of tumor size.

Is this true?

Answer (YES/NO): NO